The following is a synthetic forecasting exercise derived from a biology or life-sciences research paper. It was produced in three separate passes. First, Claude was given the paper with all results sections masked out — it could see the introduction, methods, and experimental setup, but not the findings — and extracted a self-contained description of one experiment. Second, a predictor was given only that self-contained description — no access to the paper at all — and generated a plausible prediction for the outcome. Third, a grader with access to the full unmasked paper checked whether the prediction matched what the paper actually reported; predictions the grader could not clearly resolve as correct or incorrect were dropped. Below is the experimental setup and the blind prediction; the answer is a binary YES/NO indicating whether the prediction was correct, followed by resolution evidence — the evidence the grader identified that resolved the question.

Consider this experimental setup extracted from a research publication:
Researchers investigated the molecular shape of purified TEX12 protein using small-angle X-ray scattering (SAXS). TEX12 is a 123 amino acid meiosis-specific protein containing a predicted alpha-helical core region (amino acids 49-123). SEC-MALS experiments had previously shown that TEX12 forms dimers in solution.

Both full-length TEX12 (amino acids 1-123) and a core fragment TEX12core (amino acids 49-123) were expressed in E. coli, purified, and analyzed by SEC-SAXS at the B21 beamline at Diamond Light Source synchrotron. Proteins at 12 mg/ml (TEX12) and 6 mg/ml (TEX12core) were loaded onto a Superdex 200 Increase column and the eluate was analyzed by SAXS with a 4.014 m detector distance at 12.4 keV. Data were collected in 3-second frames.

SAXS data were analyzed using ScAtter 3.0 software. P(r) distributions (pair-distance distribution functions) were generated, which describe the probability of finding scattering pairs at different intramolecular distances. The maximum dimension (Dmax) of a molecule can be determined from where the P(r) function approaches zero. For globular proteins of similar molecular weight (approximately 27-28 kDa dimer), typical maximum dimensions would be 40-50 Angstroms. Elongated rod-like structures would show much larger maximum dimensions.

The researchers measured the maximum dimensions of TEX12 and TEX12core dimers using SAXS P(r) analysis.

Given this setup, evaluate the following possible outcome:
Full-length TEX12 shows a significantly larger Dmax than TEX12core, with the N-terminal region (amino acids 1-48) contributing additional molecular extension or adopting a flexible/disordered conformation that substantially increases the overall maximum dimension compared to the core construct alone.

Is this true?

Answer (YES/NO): YES